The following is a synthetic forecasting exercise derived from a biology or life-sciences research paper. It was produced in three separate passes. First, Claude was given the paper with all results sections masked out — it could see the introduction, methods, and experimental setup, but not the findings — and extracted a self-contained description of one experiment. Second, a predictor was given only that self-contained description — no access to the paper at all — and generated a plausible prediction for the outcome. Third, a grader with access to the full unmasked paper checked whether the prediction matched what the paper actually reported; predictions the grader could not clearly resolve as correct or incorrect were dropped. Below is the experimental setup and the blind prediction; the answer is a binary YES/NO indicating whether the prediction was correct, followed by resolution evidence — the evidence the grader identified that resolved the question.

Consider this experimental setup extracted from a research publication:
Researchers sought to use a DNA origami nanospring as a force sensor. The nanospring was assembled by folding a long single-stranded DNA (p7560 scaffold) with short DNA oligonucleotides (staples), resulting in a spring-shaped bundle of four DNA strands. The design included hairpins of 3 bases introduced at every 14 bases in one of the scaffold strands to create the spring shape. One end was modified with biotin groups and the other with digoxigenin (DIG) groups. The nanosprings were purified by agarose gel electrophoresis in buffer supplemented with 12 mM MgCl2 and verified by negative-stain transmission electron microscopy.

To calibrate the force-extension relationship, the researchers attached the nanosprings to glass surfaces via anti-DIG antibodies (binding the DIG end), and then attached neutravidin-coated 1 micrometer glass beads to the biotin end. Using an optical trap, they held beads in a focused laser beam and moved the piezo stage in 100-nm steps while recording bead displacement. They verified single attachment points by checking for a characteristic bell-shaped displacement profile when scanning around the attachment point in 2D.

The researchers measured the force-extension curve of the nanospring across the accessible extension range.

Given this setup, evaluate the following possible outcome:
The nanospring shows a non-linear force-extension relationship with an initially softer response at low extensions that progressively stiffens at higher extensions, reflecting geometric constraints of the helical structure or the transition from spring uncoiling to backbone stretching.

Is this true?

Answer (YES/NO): YES